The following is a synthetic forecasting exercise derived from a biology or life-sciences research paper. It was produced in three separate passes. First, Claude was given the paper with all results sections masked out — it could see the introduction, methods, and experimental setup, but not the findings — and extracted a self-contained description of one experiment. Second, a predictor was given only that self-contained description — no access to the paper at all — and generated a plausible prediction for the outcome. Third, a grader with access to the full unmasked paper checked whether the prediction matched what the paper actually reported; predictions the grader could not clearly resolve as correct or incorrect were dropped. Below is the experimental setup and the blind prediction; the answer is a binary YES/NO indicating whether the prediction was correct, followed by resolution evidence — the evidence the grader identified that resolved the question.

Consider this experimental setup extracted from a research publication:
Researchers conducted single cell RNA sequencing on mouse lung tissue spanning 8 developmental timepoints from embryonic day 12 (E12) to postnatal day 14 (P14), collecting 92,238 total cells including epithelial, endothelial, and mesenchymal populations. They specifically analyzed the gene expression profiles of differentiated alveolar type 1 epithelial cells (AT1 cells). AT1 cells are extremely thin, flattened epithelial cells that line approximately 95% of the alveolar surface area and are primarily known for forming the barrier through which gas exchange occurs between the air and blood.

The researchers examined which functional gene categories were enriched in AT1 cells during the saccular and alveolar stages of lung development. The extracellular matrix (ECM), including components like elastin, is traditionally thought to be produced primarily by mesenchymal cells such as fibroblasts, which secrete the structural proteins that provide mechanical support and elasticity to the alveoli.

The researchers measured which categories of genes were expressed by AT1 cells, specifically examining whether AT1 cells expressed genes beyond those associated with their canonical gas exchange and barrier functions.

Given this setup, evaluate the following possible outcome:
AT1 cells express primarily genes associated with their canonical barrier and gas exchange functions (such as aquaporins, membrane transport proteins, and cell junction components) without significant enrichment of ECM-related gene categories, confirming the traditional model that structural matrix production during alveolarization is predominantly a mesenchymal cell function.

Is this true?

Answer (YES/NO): NO